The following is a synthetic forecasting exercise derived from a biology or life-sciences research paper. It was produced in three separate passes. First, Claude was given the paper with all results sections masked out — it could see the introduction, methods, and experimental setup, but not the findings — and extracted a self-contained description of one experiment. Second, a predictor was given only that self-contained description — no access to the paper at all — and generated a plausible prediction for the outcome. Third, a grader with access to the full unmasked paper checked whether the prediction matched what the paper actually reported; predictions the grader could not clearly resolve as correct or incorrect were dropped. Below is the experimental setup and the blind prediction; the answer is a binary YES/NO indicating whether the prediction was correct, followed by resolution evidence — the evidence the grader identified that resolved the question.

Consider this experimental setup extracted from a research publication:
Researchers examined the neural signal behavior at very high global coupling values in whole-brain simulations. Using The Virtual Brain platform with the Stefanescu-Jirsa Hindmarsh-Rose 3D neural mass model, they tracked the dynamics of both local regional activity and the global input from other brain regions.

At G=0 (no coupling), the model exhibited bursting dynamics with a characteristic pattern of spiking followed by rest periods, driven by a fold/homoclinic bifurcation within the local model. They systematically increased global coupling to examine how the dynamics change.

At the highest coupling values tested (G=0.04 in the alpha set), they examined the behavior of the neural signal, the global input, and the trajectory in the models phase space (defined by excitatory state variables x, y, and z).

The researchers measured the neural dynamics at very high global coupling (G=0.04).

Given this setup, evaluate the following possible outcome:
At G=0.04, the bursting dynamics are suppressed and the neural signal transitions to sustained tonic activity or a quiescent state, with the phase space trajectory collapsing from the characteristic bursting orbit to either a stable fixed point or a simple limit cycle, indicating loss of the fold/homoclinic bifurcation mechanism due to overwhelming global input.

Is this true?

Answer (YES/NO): YES